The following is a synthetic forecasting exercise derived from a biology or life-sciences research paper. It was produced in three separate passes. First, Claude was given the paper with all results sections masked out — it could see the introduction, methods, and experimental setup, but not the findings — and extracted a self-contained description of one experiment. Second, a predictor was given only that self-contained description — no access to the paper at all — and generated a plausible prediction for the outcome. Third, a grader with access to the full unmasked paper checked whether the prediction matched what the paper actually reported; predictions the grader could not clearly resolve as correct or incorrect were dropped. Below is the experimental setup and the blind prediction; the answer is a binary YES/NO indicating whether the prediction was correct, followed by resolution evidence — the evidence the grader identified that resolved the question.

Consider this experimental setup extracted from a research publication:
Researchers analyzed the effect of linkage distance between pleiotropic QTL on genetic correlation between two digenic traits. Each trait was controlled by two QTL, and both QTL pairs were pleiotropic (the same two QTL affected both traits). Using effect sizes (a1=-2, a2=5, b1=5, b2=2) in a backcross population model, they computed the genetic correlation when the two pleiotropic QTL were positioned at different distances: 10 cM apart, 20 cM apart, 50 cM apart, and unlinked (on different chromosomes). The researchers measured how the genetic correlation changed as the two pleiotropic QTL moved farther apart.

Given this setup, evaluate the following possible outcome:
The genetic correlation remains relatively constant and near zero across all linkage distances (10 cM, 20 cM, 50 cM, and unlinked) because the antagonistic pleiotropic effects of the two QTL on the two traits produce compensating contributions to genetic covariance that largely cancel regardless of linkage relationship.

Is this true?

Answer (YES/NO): NO